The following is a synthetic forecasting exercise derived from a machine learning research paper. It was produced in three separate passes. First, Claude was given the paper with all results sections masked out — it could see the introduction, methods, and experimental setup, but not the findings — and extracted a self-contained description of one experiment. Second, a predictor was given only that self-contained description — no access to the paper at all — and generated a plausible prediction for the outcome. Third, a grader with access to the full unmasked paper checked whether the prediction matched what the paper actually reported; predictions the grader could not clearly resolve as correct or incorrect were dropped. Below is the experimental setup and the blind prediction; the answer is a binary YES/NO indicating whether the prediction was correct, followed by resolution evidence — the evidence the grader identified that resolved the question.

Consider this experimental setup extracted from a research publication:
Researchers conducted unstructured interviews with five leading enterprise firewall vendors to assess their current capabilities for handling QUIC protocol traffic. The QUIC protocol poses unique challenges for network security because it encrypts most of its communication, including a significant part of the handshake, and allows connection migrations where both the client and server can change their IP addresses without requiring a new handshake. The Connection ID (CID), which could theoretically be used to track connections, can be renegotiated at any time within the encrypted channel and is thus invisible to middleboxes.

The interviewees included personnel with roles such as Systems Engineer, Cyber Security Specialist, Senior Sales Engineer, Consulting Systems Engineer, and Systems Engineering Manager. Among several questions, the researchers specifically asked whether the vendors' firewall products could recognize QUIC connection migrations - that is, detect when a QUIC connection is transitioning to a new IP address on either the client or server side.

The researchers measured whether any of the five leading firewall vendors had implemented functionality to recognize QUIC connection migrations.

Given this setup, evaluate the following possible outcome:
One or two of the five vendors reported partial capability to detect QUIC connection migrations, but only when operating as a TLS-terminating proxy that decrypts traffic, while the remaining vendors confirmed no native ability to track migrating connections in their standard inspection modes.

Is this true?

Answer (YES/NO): NO